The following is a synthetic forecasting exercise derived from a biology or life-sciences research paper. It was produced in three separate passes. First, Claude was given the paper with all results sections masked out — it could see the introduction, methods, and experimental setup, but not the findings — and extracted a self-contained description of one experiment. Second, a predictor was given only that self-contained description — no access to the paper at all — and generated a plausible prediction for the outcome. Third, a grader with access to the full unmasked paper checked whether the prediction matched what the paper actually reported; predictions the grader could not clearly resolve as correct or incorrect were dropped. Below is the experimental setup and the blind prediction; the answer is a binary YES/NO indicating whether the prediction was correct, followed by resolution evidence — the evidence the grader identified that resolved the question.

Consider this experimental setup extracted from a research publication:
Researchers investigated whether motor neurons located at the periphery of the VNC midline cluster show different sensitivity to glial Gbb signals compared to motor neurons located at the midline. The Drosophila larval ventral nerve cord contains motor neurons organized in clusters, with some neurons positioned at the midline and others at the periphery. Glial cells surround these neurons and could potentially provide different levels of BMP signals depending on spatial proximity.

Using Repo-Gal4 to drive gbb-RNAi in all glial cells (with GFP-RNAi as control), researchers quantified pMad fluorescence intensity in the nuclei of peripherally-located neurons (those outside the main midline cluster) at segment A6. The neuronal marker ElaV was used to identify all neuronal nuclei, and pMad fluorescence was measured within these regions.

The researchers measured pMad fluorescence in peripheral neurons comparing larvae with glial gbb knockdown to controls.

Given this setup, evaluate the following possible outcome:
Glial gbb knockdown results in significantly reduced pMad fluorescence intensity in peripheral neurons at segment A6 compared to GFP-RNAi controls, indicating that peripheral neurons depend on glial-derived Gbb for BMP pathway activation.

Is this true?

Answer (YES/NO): YES